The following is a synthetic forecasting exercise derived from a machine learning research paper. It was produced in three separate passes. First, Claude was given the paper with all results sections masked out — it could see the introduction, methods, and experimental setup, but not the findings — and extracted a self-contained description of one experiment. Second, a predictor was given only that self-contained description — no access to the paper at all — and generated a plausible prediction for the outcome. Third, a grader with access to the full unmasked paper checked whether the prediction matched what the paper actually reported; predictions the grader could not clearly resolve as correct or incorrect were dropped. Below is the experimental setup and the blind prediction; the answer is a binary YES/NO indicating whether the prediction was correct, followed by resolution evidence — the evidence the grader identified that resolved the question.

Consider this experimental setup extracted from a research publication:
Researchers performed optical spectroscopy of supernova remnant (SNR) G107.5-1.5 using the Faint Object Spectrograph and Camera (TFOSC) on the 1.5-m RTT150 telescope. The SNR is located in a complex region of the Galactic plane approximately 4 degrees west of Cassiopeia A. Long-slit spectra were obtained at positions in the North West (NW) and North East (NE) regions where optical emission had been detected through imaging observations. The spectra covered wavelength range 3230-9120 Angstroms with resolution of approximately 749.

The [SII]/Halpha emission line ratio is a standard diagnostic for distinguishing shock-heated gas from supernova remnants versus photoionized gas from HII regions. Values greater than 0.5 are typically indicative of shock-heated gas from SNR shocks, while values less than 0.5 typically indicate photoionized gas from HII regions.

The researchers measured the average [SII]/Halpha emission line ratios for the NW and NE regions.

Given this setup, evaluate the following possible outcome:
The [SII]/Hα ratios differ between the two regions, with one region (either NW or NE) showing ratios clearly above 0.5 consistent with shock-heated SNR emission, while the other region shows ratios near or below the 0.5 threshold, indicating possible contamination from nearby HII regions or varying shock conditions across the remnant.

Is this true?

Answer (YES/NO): NO